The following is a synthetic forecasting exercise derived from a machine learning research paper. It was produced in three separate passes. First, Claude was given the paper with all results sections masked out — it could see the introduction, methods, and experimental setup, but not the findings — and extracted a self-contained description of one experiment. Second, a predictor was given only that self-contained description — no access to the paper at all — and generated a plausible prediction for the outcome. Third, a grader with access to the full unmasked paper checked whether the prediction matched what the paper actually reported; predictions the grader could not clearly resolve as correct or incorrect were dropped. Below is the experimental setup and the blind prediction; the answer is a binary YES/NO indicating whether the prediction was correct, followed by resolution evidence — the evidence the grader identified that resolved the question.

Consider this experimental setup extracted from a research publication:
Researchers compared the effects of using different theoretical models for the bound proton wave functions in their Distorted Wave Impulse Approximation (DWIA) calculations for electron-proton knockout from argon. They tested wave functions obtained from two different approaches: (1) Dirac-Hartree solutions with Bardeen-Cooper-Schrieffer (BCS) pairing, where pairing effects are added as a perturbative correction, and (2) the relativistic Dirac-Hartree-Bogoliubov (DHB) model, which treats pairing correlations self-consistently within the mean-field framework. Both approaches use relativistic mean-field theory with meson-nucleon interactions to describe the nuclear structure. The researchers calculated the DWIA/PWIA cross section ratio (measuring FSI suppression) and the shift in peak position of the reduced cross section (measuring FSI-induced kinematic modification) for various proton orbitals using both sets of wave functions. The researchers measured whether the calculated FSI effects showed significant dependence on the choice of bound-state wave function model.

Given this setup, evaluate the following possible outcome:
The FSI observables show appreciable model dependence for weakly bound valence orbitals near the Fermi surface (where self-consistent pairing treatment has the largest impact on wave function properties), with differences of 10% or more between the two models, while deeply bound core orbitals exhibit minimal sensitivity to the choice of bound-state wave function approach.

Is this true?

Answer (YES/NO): NO